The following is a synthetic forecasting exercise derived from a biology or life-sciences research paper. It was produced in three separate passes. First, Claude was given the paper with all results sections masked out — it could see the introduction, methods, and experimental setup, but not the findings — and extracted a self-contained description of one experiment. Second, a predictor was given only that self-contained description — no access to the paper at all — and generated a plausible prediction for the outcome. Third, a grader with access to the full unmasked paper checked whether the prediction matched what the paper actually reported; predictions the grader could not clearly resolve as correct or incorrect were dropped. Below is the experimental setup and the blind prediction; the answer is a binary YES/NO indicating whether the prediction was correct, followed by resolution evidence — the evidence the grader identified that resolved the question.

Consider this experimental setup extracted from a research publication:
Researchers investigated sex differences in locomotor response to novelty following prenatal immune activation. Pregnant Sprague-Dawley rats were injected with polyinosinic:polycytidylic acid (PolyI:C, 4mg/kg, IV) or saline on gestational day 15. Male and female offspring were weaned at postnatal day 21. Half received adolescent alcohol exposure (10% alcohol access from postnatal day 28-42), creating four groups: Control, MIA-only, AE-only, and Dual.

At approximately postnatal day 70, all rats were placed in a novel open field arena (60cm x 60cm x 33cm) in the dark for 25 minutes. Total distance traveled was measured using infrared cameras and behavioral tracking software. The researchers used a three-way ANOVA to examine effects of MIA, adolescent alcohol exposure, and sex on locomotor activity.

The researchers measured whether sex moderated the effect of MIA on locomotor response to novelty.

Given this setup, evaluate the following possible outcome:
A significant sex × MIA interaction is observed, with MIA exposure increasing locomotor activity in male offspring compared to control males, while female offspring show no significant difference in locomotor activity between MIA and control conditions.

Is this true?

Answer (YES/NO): NO